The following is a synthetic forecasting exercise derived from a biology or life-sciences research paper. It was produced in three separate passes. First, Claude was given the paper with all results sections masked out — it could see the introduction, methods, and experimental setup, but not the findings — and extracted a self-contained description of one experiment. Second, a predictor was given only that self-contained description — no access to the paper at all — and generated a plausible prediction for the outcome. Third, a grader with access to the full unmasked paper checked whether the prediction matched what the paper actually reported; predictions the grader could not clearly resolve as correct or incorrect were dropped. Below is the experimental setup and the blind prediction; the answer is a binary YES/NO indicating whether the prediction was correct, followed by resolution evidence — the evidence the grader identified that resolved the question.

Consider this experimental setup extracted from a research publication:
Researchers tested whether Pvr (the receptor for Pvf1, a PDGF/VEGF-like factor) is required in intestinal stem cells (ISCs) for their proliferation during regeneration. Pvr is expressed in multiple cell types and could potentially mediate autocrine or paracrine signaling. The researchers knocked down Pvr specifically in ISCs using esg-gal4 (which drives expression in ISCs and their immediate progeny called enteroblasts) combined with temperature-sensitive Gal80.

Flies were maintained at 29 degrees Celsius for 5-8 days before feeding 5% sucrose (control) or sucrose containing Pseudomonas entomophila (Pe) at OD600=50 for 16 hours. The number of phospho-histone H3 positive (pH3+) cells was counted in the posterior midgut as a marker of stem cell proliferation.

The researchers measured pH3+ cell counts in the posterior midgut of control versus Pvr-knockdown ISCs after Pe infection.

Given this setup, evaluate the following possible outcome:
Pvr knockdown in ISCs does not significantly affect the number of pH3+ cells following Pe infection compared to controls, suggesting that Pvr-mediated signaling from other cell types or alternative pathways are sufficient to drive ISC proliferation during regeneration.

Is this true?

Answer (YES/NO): NO